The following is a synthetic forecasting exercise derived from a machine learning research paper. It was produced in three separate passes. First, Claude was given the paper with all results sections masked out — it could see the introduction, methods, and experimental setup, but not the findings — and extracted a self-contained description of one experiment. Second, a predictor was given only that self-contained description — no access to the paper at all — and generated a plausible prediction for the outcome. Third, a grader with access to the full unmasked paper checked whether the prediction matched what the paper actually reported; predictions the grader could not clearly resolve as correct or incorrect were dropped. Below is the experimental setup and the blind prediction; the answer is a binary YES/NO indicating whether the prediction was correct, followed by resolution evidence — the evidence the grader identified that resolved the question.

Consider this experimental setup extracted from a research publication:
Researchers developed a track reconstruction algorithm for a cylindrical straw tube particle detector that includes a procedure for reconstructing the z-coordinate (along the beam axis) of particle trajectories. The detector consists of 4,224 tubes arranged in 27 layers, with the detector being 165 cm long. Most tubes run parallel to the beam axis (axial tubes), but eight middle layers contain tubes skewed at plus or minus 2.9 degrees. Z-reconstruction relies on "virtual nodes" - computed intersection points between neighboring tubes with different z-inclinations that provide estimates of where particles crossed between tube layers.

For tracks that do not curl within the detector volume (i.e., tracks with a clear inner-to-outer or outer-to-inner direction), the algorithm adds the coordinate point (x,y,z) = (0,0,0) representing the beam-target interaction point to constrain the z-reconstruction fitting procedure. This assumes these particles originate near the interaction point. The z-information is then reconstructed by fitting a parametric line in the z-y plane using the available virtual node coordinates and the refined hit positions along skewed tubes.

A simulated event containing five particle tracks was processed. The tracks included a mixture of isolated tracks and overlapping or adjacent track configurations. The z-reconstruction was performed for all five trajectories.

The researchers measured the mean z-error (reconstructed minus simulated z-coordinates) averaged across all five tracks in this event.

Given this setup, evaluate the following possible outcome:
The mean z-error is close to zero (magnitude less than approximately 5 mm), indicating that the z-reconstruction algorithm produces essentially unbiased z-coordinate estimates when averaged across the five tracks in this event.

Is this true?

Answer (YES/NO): NO